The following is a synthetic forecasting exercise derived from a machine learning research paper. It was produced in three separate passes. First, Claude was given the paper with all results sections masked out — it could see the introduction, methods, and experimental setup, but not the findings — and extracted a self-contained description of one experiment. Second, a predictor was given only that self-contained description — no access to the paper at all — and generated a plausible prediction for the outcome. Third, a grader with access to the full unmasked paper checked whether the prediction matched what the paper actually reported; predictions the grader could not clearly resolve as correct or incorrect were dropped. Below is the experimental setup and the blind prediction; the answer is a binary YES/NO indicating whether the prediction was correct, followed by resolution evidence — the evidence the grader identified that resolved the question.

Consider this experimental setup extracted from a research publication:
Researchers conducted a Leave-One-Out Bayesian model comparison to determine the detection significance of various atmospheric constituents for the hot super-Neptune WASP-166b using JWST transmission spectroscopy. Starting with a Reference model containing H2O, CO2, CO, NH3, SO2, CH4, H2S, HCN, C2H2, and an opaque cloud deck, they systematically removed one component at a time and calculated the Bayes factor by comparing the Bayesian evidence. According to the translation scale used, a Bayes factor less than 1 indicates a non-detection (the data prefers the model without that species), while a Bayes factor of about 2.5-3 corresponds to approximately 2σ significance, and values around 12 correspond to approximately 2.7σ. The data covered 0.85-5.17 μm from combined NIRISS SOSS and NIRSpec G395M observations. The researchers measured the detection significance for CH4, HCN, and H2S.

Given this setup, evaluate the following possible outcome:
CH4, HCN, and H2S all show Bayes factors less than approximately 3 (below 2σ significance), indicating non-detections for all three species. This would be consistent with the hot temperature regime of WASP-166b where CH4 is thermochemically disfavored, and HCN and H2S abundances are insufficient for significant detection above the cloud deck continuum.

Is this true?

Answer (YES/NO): YES